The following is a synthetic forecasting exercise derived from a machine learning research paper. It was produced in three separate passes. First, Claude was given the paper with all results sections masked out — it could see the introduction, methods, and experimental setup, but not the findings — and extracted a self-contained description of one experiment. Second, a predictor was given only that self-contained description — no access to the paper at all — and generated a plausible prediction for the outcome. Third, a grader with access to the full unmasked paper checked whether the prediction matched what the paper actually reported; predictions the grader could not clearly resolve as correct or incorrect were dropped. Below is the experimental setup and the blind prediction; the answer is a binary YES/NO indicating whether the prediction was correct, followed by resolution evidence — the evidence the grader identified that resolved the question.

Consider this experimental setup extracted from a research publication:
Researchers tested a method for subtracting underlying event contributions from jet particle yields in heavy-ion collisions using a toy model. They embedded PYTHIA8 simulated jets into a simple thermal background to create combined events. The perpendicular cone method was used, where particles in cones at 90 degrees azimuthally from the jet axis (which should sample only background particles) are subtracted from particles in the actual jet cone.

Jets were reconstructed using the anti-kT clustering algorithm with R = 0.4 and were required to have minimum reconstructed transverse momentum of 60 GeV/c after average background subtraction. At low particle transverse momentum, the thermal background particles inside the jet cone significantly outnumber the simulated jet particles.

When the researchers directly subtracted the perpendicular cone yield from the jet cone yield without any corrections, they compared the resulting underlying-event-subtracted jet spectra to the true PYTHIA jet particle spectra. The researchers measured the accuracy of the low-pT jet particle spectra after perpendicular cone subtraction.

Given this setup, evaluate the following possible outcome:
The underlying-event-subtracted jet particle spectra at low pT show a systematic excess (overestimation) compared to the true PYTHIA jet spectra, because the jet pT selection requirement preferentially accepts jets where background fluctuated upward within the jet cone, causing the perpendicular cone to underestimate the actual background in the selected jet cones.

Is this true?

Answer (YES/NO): YES